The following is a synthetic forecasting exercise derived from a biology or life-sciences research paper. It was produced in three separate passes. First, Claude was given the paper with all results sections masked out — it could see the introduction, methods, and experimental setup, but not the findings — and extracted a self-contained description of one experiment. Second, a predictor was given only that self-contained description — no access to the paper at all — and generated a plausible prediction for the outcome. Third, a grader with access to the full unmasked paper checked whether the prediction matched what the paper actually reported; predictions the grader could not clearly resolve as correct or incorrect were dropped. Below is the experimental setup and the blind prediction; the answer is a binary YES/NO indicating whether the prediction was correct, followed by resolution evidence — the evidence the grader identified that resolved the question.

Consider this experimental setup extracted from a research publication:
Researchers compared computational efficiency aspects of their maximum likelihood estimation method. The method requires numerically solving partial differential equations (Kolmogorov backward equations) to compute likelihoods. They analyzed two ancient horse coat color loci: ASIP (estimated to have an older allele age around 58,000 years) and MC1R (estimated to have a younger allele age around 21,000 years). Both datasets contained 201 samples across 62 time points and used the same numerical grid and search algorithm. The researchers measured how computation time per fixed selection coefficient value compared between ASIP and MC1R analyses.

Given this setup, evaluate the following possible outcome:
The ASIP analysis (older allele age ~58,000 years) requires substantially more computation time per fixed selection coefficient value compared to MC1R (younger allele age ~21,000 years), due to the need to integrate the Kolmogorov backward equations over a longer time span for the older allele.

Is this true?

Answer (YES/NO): YES